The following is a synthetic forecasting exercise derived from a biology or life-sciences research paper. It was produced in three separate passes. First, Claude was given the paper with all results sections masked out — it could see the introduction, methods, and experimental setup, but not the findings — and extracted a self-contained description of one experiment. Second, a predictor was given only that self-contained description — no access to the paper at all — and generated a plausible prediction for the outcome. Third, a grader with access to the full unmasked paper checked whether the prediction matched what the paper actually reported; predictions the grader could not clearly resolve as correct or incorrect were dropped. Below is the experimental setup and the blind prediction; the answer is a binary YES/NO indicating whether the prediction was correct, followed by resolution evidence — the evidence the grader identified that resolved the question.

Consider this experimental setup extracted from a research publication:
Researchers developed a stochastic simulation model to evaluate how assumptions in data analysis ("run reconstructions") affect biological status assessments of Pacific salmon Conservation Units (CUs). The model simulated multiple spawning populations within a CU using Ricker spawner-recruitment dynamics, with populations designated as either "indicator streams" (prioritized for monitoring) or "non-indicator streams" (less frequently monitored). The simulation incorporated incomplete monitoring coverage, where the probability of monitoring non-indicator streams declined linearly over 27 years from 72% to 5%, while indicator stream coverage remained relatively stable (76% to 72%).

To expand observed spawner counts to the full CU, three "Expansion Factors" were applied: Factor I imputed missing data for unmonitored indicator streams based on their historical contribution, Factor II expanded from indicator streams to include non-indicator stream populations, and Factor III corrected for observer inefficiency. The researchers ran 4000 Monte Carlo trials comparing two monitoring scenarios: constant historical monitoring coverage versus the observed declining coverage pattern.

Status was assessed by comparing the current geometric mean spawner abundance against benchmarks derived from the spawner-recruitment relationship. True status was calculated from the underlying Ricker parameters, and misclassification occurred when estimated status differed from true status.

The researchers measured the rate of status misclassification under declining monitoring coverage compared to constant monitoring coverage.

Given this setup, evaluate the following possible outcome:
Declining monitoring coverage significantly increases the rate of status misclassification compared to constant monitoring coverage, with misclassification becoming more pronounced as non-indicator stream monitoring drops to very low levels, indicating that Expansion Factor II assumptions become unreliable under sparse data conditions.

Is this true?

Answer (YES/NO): NO